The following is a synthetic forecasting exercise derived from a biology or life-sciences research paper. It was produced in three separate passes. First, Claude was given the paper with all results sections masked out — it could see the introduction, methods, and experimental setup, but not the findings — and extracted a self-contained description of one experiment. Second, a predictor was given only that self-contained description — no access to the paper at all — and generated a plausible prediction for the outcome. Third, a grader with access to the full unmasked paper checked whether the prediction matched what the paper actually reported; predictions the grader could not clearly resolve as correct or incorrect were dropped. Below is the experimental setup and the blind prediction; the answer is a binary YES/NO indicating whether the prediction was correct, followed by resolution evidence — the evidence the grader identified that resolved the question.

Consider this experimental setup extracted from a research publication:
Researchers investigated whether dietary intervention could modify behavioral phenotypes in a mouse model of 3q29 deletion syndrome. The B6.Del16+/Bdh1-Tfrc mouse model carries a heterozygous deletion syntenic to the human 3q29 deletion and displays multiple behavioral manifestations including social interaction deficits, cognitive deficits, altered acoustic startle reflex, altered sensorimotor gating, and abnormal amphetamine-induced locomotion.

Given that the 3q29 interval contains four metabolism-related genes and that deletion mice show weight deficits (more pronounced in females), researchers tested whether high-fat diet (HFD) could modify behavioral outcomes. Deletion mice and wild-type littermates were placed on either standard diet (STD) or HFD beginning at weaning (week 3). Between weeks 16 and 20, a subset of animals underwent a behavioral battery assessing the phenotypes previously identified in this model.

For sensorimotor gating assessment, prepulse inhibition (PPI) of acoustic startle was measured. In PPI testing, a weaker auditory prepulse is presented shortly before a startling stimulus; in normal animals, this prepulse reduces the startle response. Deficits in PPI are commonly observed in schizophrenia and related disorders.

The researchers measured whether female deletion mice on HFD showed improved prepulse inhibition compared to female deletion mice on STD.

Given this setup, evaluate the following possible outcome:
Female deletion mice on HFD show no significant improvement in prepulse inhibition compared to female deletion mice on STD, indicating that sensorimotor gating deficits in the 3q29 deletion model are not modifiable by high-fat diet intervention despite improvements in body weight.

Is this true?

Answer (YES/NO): YES